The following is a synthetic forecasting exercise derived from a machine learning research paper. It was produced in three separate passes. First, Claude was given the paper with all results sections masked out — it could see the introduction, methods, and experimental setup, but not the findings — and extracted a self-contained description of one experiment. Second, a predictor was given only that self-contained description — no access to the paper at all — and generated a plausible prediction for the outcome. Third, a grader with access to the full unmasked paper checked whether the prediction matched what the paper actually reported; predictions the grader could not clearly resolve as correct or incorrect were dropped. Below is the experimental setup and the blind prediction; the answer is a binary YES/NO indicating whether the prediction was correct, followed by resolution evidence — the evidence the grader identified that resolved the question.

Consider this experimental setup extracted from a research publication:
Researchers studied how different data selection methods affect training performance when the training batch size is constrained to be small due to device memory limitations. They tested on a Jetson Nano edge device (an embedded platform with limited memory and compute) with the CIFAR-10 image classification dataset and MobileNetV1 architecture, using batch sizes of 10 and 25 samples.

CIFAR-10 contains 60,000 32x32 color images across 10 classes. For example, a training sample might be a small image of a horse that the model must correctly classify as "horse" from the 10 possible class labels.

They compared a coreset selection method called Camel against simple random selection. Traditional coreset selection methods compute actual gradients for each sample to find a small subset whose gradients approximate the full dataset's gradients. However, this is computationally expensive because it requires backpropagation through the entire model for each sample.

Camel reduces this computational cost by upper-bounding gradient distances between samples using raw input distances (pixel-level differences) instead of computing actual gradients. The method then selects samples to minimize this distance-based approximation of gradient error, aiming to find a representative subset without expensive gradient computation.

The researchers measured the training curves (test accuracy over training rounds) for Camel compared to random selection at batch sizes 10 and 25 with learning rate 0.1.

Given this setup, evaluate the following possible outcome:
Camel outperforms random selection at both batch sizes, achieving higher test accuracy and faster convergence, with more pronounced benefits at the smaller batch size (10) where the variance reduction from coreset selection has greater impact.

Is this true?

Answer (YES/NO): NO